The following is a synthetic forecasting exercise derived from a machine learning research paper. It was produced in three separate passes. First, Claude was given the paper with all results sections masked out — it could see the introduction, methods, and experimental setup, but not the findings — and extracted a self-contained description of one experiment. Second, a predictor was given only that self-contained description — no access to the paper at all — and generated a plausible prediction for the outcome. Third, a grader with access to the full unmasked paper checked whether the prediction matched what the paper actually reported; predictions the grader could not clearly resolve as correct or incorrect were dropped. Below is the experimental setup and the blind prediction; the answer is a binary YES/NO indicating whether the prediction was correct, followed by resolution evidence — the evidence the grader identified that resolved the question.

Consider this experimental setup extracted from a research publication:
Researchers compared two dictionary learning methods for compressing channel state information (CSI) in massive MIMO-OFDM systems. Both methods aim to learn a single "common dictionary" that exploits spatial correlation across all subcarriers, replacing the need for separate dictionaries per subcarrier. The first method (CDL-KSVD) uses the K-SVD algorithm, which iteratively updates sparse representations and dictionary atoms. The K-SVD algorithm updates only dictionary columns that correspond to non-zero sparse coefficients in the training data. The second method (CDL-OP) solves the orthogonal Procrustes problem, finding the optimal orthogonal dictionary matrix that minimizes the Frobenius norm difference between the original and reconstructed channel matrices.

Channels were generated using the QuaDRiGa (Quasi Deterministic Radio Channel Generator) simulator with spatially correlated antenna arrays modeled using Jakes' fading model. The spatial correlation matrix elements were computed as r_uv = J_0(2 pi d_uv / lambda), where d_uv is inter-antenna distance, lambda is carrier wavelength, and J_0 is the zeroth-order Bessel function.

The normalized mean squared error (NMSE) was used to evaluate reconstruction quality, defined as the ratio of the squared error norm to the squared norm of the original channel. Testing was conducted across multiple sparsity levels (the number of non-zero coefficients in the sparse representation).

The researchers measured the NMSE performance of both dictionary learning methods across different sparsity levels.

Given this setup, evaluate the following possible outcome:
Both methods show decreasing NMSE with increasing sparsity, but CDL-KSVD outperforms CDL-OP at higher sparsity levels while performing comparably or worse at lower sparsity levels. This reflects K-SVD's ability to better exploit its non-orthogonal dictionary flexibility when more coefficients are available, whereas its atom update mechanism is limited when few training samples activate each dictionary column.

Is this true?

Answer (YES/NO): NO